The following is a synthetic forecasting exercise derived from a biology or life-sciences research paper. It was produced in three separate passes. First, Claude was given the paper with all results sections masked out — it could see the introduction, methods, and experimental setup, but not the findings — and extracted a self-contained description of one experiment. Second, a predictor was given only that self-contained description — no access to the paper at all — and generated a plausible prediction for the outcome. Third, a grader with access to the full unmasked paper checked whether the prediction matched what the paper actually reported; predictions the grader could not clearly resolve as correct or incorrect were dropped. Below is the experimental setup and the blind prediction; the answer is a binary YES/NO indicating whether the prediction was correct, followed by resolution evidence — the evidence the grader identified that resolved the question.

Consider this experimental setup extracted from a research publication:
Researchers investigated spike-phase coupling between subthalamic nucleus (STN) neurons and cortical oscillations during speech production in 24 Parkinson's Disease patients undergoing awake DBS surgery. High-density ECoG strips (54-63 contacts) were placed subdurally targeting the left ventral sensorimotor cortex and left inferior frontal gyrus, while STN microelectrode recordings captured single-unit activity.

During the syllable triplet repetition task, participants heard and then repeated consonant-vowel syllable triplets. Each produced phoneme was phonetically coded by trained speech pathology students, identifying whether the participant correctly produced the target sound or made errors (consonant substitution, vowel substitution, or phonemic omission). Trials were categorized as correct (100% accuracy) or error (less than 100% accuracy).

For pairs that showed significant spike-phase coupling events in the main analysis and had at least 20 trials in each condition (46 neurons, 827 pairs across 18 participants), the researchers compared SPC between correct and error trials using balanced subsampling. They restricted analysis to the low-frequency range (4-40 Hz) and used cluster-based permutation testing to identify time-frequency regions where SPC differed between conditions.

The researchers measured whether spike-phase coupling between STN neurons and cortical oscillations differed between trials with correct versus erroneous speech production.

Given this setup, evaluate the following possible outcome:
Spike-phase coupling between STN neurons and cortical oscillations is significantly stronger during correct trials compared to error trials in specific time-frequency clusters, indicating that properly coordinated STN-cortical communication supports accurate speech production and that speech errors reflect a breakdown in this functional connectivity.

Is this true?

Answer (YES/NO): YES